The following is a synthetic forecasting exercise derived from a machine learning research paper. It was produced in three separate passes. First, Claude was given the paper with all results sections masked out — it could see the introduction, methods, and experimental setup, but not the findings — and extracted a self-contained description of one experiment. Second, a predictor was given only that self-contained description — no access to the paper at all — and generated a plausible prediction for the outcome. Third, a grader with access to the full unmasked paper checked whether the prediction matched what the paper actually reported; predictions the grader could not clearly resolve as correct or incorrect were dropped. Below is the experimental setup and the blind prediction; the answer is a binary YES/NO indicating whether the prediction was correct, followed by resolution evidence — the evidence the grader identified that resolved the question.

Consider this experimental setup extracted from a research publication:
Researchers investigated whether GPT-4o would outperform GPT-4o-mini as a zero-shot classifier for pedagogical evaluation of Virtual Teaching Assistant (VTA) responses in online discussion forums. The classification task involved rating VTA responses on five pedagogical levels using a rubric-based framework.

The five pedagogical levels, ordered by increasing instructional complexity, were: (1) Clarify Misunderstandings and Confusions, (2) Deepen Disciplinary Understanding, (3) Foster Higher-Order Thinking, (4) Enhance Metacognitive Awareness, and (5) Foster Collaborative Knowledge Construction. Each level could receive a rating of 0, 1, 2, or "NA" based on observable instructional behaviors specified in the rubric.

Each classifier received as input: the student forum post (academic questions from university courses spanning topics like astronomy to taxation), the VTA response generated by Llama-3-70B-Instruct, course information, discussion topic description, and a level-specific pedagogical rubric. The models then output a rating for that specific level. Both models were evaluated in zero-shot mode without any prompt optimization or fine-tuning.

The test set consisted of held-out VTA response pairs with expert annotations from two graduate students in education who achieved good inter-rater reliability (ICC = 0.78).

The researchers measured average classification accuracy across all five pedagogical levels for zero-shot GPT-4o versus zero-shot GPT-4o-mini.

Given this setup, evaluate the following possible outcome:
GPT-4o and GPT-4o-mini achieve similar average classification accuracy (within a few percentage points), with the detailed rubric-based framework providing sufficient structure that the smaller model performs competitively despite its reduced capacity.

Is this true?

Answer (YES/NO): NO